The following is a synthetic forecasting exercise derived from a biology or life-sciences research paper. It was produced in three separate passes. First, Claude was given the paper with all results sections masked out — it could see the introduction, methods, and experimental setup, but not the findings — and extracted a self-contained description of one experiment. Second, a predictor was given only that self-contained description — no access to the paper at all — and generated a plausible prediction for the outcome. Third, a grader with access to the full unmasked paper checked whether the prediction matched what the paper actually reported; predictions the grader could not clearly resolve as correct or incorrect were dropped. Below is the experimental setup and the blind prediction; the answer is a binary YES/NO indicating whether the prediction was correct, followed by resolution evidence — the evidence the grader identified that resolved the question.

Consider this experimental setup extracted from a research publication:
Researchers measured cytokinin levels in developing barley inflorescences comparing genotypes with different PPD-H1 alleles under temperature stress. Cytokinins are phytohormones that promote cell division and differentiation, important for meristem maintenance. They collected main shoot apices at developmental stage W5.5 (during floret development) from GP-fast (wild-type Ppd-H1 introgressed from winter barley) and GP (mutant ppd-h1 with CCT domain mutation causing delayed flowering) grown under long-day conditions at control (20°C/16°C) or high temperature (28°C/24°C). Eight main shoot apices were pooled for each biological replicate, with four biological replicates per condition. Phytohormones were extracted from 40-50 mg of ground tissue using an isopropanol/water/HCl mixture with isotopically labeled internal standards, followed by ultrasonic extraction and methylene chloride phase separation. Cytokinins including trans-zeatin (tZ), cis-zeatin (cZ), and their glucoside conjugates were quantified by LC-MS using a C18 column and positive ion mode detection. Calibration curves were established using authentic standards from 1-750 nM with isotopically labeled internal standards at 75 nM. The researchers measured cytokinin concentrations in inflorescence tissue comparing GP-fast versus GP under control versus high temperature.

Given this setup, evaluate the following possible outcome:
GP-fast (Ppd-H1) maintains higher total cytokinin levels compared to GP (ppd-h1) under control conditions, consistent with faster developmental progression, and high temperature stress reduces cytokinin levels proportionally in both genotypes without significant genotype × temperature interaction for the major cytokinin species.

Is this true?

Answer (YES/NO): NO